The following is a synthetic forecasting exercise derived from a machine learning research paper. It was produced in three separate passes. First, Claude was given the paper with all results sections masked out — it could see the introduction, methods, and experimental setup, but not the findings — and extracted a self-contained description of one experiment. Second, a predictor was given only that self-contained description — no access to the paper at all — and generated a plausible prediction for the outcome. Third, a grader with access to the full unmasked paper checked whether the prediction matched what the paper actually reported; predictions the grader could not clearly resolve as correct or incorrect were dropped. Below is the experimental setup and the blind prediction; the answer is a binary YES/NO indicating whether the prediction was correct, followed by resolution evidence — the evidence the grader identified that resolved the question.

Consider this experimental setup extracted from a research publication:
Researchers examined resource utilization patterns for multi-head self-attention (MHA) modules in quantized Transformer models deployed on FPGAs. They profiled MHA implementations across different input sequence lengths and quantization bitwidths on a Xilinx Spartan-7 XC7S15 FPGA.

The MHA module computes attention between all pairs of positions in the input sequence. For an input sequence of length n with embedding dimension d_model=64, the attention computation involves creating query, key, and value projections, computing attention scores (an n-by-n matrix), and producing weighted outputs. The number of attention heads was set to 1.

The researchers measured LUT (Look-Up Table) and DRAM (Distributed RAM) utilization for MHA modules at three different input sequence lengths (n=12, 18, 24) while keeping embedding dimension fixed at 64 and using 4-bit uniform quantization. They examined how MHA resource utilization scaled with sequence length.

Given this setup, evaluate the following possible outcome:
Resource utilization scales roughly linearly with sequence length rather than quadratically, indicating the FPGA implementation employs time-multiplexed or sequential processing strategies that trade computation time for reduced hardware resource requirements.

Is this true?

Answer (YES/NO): NO